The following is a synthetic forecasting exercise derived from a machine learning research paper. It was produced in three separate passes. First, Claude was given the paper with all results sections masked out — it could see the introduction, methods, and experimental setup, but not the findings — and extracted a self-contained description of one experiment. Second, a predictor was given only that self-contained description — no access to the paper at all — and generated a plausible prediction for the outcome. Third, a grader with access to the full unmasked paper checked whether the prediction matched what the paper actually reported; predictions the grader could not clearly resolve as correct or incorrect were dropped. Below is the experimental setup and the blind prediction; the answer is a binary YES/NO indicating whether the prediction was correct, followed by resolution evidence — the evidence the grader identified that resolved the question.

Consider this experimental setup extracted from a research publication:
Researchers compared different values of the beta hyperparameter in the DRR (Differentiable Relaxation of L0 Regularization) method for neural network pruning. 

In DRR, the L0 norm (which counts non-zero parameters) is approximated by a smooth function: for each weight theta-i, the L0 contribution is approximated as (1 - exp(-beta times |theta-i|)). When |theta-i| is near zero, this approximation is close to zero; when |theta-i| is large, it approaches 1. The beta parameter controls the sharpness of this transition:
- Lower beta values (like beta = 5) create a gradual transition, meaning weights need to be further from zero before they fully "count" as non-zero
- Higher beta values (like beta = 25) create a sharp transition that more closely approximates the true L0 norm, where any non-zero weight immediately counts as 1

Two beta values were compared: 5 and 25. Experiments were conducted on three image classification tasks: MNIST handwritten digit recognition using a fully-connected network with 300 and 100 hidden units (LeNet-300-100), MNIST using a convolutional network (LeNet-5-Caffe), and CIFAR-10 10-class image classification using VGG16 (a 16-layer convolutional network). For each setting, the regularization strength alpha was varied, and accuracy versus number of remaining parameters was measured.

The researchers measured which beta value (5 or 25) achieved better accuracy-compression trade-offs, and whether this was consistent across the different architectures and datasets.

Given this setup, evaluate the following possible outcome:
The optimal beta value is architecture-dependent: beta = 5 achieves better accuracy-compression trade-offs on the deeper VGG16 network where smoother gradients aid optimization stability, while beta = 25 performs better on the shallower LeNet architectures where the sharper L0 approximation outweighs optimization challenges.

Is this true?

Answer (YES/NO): NO